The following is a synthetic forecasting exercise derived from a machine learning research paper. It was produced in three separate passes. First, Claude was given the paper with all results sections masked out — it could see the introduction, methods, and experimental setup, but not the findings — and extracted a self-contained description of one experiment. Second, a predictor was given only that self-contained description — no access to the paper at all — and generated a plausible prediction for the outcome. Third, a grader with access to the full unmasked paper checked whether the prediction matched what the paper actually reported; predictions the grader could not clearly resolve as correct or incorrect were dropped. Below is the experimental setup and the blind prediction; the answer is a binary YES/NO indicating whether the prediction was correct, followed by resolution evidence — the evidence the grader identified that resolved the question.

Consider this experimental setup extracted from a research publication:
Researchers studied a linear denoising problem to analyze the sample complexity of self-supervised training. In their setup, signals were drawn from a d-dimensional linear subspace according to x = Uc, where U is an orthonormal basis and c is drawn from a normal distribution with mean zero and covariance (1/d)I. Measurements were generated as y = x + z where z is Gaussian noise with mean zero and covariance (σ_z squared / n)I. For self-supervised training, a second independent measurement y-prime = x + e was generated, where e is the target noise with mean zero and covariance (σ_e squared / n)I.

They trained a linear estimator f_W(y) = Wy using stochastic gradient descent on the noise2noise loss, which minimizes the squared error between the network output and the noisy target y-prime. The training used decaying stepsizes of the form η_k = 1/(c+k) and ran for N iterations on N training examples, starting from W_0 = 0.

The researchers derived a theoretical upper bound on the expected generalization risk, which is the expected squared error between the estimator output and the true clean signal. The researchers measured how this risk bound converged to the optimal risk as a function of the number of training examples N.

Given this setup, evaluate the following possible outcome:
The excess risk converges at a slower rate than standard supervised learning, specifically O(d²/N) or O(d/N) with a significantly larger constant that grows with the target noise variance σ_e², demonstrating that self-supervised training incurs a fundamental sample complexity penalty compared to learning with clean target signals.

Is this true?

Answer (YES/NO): NO